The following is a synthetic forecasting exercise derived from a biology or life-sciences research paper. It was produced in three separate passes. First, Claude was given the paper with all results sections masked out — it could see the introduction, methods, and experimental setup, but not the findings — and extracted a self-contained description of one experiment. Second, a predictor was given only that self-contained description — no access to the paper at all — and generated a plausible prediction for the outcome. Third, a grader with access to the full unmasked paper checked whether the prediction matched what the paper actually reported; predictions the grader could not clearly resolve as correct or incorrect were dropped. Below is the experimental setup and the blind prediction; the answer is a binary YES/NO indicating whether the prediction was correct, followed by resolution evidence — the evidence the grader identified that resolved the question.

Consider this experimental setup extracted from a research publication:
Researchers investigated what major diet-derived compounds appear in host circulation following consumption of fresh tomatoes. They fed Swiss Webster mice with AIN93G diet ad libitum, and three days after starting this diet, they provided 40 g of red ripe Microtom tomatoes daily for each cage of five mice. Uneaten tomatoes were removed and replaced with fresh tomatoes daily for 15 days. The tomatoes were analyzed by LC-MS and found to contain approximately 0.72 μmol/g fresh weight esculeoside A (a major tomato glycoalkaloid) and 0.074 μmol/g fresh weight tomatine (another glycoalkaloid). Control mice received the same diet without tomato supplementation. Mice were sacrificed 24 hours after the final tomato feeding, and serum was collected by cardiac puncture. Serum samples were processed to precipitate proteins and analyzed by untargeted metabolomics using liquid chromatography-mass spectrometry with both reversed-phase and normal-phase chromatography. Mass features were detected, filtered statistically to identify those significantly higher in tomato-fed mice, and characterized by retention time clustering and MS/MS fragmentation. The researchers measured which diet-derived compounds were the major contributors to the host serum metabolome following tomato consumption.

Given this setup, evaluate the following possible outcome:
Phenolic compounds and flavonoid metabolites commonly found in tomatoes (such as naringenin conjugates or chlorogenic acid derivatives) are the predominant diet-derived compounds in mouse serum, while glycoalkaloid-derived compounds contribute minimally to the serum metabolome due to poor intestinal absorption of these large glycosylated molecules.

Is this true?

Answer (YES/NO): NO